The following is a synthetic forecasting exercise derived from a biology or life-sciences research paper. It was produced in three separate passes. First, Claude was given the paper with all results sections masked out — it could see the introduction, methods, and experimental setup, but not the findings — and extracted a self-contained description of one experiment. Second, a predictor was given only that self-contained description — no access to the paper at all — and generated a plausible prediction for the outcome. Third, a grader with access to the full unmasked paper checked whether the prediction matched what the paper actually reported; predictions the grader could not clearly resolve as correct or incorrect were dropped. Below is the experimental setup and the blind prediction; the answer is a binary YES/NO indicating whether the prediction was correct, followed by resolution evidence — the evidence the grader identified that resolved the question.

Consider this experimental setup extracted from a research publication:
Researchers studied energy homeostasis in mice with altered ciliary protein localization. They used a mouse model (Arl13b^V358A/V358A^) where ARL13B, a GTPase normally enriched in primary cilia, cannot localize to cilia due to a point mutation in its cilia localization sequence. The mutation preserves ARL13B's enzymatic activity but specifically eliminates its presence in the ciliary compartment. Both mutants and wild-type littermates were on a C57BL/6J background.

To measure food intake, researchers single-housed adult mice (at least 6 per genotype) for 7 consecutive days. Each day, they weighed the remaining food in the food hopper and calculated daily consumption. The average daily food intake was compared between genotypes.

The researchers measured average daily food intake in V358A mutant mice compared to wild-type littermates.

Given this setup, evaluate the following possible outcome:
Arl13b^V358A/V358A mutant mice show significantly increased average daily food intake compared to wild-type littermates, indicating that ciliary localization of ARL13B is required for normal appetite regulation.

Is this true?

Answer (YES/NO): YES